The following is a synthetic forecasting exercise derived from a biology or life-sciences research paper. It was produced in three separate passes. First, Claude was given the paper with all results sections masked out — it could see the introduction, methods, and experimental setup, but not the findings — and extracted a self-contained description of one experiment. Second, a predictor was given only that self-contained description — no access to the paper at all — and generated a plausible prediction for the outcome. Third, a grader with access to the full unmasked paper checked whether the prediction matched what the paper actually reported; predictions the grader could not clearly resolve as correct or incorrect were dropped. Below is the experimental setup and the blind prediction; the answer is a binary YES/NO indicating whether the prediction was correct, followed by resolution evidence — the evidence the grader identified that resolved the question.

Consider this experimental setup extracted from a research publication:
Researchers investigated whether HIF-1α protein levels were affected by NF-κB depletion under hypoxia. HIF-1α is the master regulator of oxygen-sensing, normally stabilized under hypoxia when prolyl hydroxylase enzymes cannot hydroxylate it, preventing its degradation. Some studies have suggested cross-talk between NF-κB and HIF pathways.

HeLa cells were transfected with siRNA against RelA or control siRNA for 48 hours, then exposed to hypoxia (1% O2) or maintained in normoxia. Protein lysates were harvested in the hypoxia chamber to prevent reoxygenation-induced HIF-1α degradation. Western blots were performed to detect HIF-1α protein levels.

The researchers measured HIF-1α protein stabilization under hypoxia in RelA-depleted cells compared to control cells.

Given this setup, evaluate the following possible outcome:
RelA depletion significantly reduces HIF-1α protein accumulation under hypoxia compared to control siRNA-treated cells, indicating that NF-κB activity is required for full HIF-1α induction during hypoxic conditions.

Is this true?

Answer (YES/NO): NO